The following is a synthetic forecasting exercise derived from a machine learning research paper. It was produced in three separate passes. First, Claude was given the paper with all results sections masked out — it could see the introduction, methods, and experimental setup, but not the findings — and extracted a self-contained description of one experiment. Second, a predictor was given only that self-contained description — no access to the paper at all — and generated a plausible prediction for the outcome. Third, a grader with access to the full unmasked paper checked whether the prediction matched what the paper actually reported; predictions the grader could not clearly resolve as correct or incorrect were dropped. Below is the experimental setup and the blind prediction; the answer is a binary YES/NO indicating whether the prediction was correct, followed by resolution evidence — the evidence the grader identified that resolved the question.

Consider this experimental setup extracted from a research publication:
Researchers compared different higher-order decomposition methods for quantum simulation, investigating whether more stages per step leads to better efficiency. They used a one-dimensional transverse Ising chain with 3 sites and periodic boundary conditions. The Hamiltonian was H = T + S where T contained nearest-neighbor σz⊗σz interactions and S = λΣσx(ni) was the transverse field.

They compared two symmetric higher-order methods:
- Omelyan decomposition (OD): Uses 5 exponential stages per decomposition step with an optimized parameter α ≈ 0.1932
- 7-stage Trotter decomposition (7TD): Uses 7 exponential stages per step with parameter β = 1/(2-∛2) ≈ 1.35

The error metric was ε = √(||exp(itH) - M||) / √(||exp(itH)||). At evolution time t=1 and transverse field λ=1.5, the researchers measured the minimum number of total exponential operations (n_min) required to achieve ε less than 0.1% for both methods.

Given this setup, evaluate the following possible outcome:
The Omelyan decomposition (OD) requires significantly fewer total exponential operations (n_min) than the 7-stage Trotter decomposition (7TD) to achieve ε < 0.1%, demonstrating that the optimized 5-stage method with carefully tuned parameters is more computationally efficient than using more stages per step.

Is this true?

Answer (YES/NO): NO